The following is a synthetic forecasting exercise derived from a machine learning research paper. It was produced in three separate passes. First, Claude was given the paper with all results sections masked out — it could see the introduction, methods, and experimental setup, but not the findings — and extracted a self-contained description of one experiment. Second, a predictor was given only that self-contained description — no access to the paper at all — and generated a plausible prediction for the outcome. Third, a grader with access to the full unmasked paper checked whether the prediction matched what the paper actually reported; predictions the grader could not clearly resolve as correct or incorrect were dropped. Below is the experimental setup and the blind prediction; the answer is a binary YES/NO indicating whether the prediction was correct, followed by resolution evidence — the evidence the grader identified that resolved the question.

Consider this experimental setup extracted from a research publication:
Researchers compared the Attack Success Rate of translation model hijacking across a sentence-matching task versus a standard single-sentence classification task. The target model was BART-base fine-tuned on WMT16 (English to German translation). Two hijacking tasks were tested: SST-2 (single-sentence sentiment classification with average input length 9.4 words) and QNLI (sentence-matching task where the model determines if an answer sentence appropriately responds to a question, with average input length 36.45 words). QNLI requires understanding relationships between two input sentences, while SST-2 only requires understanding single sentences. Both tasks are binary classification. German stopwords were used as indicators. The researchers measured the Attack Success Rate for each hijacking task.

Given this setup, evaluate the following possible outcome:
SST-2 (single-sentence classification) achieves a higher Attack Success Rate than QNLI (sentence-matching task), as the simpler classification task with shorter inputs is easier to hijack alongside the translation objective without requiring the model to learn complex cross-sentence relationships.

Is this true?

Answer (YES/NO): YES